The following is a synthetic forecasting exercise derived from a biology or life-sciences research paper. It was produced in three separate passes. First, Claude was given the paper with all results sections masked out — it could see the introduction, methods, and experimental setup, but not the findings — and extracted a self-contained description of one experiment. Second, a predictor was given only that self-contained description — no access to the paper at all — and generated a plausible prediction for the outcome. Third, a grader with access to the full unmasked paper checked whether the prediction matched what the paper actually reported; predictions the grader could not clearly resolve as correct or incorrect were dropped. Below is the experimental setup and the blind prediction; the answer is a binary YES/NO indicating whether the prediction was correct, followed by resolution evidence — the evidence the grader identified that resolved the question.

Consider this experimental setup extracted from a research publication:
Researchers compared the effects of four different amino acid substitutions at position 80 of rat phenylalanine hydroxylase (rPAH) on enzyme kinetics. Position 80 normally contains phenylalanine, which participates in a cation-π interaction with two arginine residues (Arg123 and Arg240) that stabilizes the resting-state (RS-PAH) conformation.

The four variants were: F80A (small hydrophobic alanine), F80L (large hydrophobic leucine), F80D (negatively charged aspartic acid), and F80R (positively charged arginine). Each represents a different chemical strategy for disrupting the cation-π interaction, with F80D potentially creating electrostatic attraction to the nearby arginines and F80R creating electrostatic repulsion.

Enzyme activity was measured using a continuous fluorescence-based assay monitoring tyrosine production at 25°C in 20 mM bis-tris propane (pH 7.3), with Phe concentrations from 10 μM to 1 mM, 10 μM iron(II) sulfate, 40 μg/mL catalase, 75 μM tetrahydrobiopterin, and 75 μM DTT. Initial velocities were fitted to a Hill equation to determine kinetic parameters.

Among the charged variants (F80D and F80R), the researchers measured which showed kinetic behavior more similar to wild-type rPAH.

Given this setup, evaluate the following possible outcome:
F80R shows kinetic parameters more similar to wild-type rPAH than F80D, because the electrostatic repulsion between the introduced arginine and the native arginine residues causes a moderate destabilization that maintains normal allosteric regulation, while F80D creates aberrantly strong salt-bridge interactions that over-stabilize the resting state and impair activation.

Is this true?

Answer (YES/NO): NO